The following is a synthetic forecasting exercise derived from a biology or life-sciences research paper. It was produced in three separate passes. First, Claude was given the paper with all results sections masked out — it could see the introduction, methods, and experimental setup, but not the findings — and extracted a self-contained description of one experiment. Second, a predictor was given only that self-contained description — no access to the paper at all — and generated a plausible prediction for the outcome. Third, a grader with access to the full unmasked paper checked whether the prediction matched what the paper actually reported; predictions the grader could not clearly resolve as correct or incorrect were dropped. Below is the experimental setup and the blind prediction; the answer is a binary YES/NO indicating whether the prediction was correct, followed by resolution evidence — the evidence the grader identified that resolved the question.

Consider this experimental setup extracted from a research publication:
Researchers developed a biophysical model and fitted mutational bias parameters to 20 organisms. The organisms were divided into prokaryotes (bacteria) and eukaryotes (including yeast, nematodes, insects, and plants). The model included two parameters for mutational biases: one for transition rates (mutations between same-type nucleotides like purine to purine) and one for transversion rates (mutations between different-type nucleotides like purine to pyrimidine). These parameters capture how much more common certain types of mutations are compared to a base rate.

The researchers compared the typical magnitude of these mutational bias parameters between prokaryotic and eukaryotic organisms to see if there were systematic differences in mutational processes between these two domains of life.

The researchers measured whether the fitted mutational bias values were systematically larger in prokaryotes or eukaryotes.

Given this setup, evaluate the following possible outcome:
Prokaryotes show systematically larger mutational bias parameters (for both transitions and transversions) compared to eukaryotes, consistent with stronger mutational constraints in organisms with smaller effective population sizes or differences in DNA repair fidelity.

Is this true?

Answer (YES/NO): YES